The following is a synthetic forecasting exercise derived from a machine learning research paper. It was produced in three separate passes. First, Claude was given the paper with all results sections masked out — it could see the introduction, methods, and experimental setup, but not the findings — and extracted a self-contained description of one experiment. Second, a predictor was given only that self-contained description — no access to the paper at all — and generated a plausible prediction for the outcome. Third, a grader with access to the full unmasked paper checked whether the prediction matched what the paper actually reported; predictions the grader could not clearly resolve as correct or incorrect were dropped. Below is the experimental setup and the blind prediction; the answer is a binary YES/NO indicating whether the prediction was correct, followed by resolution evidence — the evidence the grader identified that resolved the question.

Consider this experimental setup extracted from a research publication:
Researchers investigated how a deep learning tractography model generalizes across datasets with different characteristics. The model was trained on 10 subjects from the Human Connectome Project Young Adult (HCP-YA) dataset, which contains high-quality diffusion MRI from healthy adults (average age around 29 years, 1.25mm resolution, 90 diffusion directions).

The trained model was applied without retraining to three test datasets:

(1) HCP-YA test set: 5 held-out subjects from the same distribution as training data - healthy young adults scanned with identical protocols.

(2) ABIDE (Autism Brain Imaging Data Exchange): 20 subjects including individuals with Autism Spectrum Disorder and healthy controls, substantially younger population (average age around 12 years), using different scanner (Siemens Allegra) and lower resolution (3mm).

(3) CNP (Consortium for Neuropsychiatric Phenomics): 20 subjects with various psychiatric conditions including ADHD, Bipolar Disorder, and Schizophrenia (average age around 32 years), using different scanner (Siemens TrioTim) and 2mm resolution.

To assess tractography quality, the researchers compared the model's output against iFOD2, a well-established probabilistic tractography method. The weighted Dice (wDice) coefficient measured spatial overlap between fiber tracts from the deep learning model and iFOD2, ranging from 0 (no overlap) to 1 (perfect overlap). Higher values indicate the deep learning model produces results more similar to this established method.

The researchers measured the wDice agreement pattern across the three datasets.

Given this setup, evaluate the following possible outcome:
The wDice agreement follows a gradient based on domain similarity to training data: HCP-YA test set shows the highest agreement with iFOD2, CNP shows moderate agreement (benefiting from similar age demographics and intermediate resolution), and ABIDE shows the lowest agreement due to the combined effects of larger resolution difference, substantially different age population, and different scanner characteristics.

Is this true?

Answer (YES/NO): NO